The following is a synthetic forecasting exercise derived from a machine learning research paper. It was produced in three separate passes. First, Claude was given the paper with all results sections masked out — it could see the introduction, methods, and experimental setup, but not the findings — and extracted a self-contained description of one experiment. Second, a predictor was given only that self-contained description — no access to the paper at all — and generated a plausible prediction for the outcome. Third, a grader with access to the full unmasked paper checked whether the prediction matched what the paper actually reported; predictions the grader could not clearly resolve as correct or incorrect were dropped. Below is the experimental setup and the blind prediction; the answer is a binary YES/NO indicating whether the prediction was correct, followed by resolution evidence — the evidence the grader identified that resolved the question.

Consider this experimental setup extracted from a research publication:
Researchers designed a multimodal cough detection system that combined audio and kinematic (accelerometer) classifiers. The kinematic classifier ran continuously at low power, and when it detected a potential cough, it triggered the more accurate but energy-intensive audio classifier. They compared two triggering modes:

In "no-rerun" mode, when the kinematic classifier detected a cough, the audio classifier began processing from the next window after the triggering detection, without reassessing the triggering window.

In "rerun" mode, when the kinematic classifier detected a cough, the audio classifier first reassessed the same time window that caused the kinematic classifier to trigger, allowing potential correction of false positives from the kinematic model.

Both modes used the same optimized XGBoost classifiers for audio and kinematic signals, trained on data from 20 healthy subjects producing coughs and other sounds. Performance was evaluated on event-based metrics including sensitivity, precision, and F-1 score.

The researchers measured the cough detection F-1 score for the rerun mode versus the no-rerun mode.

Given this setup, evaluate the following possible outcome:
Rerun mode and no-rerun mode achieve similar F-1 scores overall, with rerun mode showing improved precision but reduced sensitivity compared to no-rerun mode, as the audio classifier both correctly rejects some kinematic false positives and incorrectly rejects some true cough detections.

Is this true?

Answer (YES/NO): NO